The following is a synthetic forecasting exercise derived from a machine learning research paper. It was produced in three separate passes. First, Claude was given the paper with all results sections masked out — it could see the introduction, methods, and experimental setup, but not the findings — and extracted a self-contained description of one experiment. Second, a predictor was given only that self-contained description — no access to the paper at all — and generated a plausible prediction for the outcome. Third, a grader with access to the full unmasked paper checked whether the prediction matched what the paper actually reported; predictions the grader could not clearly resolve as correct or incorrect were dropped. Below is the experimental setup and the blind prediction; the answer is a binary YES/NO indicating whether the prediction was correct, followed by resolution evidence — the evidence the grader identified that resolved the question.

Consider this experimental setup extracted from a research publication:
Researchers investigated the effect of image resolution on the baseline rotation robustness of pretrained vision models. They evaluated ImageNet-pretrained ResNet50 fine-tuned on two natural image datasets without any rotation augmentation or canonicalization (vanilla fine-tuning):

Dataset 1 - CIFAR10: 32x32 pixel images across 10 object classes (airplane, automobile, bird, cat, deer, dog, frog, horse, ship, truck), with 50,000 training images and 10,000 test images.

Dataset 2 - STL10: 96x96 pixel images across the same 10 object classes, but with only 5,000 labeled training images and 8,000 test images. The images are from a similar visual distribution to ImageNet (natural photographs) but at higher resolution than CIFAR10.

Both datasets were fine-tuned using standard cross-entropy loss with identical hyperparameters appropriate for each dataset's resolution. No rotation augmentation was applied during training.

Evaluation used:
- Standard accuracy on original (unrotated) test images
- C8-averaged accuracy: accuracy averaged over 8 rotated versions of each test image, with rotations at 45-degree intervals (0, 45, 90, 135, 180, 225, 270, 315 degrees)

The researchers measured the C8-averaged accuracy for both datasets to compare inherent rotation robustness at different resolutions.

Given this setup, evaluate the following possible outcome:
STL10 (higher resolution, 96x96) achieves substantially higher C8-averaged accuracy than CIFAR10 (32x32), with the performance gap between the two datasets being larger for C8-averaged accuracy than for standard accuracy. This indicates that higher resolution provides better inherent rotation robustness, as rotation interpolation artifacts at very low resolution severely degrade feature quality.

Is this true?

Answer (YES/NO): YES